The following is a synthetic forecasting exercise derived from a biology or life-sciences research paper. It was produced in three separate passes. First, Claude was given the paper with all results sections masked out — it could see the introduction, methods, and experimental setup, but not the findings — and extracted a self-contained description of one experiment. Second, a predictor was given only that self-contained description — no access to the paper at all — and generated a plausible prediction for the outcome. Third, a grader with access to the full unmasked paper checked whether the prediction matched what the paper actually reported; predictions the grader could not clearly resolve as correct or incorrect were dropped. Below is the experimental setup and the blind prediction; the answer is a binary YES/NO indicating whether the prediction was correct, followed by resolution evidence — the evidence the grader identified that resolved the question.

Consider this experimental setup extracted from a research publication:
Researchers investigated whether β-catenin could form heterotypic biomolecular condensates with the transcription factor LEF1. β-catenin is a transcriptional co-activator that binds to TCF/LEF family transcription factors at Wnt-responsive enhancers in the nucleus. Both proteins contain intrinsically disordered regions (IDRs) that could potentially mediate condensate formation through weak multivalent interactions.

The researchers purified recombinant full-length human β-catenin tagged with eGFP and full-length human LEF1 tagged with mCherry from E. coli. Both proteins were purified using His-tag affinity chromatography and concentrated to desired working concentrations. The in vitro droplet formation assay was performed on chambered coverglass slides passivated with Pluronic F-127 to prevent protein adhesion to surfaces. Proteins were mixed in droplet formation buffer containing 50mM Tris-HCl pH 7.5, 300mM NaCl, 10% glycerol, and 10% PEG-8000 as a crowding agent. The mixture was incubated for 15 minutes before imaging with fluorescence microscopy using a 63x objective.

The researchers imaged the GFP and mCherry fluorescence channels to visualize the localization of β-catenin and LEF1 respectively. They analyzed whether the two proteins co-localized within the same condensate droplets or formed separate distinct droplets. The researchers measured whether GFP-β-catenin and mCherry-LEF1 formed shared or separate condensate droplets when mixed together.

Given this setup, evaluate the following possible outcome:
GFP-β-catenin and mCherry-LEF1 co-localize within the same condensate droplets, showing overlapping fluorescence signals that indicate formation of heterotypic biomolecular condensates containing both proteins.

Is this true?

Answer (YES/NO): YES